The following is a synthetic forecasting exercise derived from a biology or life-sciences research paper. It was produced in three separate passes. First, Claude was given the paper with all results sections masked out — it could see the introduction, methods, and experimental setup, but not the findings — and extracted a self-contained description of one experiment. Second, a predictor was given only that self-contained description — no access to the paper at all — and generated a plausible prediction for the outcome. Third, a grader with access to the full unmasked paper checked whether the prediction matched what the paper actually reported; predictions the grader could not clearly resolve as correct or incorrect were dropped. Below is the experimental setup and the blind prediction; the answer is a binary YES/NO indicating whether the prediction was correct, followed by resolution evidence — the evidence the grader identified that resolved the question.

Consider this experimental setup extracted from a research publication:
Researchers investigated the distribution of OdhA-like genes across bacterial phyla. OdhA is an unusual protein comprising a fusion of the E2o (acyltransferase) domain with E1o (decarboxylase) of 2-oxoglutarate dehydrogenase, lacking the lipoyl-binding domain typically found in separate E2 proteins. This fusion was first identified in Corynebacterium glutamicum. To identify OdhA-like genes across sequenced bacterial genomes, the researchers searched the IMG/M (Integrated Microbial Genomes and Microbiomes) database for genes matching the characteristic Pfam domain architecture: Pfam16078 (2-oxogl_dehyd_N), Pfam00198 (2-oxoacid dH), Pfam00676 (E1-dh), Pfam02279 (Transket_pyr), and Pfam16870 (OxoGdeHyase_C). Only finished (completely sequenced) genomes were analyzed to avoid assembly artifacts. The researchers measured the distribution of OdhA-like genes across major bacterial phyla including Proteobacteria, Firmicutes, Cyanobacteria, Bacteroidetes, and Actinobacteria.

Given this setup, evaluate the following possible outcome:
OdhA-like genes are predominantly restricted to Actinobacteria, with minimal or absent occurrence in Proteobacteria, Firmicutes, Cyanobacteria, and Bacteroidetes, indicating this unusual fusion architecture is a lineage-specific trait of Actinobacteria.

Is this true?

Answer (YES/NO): YES